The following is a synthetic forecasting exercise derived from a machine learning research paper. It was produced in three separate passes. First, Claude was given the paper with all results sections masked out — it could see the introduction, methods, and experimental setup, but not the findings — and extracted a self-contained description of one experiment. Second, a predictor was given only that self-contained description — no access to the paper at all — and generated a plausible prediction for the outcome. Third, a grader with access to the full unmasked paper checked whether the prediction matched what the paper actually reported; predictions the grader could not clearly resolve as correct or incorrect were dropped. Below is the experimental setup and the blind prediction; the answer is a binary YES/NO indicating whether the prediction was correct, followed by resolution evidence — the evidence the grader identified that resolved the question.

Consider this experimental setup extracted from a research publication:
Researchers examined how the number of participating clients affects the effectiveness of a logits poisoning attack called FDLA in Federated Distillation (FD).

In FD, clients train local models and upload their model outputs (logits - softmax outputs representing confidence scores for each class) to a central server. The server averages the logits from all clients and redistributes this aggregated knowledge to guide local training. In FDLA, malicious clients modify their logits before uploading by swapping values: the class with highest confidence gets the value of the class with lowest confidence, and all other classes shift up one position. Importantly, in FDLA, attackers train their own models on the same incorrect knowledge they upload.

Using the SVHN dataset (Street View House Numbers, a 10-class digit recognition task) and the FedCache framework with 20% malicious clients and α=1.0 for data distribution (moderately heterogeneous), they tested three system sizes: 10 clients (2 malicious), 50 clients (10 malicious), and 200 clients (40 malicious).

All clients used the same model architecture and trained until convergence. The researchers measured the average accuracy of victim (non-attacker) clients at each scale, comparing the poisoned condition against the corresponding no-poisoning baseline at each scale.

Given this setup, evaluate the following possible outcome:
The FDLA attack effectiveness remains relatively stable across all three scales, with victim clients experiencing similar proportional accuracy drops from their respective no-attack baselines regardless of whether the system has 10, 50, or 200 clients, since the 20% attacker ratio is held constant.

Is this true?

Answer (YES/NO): NO